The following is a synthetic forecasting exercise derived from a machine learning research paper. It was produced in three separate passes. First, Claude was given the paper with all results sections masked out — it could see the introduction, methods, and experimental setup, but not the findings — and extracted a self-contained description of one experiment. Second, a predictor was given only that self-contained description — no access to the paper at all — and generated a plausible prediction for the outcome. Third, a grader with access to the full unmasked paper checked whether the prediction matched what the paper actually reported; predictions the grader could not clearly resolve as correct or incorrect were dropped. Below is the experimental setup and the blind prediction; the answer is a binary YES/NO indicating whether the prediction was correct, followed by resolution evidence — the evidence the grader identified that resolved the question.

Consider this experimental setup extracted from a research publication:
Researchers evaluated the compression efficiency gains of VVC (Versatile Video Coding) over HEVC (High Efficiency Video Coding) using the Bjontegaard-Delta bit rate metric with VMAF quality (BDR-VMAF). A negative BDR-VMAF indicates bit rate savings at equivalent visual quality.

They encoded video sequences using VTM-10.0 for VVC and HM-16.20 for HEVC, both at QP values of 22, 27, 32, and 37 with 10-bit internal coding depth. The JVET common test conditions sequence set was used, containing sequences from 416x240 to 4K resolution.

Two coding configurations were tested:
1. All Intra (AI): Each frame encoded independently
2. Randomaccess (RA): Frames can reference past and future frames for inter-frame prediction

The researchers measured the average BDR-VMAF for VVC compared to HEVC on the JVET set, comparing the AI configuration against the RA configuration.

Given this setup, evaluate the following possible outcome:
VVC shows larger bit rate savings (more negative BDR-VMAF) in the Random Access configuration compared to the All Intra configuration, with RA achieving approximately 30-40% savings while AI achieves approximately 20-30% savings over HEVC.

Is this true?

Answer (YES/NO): YES